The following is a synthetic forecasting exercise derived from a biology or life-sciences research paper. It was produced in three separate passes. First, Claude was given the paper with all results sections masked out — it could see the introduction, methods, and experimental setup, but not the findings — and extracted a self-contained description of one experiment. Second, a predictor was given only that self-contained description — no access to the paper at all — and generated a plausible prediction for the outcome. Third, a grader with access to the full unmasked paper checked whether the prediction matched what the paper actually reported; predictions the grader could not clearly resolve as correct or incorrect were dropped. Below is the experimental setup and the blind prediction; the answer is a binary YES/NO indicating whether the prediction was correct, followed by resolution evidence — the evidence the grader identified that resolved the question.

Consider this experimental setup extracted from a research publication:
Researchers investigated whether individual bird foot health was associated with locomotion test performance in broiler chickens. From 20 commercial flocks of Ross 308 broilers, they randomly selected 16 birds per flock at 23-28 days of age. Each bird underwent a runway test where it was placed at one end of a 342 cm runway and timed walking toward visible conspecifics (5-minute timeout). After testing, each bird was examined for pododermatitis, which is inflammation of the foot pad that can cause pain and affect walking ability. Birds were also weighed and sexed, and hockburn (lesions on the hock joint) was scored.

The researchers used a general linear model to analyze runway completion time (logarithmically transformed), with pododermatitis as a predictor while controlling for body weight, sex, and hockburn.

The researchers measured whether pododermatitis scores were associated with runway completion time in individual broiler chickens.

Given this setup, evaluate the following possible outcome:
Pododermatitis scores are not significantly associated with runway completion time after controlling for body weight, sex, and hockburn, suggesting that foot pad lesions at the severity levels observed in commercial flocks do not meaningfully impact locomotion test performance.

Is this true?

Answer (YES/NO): YES